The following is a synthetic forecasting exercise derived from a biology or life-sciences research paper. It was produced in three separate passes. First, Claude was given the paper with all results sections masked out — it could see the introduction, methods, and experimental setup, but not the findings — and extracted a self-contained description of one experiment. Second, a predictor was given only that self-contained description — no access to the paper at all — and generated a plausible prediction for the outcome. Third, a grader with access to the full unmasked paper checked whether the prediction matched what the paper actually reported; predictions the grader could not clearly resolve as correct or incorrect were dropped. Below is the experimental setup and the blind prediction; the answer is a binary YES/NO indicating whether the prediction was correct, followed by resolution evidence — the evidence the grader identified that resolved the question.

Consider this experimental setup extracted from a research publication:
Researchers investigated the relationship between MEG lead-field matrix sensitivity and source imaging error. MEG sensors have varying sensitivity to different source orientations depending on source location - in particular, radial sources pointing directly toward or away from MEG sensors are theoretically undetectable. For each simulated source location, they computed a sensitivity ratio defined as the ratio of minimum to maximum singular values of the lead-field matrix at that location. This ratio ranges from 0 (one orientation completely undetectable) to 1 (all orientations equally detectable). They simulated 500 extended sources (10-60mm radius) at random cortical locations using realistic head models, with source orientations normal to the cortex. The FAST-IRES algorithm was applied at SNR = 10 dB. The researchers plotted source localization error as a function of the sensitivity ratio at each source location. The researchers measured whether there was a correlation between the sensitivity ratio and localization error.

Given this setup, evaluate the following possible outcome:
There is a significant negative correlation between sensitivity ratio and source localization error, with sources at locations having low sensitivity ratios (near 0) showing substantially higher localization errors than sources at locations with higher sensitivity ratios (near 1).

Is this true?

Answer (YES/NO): NO